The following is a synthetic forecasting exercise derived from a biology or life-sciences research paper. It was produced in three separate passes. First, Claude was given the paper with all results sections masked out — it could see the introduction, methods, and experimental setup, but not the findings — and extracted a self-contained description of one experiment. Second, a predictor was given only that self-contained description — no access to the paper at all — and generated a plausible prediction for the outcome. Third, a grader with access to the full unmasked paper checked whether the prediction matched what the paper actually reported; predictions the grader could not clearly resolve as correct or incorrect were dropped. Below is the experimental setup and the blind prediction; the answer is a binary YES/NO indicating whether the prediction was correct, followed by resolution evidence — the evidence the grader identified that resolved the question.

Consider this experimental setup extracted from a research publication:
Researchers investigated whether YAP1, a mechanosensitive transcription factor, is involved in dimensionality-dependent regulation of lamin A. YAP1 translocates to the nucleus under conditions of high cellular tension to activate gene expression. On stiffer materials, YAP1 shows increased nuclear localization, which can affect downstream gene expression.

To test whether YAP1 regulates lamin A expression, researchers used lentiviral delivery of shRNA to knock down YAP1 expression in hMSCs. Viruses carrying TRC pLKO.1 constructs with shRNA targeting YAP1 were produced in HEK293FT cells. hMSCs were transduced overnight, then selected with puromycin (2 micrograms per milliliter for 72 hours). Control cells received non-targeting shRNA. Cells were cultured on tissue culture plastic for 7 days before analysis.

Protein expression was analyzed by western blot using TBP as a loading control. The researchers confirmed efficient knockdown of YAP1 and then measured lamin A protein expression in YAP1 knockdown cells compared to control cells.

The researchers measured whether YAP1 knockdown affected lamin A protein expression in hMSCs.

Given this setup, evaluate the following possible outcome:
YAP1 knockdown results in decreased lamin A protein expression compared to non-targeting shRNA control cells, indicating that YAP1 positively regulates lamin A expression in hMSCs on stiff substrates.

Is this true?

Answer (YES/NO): NO